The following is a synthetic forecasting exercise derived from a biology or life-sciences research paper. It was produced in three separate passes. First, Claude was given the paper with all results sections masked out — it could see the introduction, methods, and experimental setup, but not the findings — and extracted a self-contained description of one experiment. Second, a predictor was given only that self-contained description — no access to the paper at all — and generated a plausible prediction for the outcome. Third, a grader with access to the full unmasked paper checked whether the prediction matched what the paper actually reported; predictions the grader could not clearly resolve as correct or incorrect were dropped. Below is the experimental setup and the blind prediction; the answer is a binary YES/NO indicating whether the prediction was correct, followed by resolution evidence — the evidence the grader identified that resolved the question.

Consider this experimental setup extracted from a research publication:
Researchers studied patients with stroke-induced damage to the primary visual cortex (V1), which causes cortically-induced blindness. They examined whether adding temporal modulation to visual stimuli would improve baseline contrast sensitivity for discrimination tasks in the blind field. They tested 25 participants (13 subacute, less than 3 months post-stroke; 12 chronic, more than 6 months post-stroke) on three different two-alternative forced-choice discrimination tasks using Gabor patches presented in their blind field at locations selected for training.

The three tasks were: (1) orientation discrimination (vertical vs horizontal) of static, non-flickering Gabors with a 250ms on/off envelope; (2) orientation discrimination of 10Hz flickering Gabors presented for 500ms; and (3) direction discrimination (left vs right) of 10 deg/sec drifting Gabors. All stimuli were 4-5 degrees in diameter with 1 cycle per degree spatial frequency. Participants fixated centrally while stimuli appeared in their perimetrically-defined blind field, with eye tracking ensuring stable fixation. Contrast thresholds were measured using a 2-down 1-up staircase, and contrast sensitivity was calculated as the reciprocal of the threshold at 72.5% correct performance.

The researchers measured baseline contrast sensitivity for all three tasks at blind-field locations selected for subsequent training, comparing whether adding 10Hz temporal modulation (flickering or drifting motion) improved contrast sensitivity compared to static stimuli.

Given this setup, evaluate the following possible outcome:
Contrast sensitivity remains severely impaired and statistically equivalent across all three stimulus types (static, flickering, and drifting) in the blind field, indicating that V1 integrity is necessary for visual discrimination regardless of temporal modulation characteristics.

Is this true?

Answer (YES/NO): YES